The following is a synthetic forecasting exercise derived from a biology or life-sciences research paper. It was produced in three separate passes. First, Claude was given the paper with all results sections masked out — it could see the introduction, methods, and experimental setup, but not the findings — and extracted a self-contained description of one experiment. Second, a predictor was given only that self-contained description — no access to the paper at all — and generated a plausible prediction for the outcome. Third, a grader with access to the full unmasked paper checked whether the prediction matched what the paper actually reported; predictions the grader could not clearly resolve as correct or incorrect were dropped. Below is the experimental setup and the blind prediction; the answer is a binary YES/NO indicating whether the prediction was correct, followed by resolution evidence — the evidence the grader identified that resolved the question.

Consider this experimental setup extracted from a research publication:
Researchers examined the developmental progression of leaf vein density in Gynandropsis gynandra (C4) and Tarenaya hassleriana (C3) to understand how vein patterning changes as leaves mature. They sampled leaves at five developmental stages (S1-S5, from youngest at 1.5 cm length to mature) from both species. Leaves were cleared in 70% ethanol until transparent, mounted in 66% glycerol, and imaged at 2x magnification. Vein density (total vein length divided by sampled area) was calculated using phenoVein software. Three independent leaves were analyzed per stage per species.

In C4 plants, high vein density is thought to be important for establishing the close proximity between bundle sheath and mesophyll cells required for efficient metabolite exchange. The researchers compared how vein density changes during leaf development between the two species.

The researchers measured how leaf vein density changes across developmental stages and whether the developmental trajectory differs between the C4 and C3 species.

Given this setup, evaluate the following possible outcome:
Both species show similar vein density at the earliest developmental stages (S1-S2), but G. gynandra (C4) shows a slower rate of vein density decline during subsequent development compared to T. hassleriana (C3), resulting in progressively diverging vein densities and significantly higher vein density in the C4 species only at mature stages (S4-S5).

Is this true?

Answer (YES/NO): NO